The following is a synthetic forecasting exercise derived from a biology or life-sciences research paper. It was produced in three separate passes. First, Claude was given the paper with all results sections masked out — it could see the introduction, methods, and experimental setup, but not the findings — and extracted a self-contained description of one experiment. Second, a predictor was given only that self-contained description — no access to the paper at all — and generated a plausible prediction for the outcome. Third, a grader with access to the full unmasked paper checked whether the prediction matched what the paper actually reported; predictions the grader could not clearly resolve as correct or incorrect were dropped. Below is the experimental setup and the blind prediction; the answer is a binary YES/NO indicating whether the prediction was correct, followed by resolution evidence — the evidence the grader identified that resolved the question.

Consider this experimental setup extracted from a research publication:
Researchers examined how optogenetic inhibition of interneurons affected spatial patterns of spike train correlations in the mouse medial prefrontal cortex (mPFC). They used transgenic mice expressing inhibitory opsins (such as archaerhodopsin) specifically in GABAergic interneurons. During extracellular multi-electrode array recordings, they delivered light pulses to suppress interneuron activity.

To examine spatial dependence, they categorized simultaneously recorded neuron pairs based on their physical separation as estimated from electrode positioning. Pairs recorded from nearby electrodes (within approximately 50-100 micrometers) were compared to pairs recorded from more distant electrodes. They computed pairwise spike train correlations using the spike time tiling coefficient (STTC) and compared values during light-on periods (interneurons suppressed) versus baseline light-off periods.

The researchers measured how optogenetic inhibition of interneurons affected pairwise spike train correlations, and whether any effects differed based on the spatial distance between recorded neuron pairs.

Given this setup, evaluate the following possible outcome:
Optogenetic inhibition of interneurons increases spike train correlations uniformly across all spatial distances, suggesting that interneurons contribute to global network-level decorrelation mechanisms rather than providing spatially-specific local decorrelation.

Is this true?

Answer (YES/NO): NO